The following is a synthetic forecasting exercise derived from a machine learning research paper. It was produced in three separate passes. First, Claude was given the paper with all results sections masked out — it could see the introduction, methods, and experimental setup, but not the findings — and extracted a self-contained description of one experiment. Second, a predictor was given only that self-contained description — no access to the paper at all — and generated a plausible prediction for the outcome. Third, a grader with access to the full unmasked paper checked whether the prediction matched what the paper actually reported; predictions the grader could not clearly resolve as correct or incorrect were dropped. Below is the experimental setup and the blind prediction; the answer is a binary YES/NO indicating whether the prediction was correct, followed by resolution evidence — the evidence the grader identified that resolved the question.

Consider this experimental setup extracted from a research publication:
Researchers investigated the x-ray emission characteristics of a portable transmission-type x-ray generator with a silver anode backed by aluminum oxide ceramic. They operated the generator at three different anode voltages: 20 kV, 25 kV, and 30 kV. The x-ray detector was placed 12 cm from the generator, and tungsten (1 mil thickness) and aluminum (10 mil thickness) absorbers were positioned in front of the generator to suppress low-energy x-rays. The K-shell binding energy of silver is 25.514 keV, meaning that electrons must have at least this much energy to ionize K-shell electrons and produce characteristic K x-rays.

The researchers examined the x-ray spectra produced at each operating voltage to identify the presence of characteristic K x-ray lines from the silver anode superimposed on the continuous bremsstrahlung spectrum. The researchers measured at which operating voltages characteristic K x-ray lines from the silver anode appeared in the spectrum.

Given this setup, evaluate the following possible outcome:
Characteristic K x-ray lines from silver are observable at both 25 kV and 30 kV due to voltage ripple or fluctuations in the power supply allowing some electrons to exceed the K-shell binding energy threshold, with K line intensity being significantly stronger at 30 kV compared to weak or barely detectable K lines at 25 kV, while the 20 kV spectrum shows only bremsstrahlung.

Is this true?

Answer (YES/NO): NO